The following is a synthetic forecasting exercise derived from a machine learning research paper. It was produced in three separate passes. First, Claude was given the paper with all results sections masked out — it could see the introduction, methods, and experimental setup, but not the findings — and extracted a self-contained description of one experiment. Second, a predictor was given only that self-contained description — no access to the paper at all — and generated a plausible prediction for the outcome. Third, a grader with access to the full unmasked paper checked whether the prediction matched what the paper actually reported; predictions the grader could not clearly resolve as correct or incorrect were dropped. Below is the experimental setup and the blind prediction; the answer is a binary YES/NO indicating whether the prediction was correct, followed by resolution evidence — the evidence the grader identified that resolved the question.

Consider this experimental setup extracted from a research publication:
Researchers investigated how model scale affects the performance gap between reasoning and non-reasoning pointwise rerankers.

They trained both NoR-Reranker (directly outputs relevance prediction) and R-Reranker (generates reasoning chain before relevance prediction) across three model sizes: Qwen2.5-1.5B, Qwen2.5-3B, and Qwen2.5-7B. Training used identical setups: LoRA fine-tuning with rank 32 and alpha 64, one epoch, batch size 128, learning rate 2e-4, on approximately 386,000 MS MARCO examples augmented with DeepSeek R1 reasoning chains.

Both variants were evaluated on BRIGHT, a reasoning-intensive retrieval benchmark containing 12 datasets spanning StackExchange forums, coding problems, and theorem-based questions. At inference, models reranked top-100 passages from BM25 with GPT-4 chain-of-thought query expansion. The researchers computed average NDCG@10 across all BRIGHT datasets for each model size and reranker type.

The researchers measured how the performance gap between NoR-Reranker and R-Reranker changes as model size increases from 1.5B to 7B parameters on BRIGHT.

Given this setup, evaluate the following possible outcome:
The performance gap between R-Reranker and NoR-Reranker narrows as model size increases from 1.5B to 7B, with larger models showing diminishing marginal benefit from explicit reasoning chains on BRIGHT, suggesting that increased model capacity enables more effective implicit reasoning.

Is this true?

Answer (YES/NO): NO